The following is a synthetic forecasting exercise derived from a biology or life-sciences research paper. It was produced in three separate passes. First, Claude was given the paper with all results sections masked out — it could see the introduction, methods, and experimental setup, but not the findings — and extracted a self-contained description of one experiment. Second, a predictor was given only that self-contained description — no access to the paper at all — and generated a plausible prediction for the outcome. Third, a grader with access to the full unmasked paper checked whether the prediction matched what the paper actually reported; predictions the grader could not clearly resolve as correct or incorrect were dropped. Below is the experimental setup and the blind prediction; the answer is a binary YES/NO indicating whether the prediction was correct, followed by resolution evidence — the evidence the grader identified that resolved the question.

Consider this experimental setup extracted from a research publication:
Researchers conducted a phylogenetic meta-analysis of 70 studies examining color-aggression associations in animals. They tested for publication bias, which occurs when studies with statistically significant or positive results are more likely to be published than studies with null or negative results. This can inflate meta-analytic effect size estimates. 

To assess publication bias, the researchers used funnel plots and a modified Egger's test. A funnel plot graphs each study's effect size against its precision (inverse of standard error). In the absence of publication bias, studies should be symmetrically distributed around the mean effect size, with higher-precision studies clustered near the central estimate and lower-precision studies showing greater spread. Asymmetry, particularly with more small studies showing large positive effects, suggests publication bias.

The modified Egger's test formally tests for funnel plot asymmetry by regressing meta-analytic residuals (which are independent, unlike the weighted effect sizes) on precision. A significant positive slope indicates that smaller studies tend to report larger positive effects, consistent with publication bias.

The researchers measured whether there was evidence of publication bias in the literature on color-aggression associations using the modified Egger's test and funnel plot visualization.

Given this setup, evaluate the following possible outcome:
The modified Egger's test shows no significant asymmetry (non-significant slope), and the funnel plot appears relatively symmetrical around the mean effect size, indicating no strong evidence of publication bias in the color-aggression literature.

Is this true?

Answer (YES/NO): NO